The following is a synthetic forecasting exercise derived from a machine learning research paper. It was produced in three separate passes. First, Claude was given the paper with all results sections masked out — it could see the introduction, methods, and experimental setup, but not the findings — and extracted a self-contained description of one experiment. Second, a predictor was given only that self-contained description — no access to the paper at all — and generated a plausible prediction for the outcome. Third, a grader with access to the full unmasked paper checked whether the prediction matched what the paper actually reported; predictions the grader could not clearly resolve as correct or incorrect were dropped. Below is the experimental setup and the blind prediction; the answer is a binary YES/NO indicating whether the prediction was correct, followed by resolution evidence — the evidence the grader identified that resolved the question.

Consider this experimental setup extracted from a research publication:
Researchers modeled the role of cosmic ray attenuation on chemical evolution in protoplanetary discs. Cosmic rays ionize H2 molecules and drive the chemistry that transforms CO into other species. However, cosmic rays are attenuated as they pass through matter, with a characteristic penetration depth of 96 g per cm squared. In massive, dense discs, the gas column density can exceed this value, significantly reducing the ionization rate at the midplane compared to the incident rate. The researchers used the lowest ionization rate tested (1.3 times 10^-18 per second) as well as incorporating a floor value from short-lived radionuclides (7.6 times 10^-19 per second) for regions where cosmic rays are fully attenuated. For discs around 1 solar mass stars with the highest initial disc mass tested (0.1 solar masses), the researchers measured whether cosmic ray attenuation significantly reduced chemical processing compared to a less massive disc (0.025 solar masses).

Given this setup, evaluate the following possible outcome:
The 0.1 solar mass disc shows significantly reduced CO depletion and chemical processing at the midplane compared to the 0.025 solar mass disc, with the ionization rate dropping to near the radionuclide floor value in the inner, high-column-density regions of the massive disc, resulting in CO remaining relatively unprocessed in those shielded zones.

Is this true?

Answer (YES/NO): NO